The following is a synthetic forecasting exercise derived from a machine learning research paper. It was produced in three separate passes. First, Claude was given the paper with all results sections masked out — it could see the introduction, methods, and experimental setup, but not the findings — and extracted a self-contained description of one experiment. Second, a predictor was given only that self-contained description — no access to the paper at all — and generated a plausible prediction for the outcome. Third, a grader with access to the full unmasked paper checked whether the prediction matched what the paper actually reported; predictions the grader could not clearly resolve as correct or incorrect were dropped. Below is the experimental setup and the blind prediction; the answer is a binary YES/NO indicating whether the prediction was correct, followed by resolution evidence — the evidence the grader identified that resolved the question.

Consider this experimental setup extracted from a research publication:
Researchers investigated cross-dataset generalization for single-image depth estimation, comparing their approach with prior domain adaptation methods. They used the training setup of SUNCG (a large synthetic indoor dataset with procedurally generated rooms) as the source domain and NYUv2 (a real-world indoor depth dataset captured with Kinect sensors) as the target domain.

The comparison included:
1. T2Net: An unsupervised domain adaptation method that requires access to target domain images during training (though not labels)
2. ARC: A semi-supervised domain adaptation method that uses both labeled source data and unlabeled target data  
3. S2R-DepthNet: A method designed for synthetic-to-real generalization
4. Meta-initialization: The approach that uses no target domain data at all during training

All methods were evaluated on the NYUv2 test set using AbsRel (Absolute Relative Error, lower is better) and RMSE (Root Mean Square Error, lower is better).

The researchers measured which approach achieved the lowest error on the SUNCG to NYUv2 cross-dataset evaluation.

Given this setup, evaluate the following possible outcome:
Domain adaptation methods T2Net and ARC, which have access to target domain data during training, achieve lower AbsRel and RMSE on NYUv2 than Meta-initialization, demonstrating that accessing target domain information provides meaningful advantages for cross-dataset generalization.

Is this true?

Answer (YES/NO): NO